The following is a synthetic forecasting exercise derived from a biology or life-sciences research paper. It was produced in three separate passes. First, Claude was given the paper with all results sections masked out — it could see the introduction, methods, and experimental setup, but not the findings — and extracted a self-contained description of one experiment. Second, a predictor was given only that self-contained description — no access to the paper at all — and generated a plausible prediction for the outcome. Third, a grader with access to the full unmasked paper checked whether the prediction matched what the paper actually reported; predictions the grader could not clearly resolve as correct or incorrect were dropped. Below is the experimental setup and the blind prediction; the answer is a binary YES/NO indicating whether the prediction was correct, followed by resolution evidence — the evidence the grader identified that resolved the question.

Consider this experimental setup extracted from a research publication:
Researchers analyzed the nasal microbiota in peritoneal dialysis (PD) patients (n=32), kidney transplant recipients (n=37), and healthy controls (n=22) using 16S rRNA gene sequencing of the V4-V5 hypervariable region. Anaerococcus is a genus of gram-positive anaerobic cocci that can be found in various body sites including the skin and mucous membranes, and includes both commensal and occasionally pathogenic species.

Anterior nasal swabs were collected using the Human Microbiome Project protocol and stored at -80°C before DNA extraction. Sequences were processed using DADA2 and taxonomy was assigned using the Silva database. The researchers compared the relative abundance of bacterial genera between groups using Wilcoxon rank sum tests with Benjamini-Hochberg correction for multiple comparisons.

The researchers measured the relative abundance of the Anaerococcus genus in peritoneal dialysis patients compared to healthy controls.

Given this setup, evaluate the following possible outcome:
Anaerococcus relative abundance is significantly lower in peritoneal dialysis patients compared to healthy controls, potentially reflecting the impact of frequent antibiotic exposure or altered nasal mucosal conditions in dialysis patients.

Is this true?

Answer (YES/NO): NO